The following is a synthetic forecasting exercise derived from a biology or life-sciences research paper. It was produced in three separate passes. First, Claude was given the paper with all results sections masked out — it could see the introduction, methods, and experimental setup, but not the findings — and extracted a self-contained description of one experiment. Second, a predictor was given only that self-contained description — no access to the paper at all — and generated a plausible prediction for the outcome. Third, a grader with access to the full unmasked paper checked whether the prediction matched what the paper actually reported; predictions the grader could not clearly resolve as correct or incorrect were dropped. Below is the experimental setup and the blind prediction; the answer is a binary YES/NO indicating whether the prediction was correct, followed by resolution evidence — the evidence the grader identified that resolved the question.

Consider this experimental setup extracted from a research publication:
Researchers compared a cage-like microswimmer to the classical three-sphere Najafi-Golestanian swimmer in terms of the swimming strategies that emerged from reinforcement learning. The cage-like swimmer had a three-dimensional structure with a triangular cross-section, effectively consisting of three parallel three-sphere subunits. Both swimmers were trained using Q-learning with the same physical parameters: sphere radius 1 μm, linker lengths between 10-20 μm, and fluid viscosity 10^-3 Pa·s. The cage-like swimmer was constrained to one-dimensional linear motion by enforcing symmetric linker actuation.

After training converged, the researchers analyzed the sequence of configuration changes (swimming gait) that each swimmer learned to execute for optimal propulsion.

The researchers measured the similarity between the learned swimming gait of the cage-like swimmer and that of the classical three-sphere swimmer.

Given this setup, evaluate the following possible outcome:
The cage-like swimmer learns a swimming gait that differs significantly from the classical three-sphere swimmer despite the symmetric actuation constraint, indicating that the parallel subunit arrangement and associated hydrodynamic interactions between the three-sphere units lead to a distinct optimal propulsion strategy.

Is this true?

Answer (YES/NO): NO